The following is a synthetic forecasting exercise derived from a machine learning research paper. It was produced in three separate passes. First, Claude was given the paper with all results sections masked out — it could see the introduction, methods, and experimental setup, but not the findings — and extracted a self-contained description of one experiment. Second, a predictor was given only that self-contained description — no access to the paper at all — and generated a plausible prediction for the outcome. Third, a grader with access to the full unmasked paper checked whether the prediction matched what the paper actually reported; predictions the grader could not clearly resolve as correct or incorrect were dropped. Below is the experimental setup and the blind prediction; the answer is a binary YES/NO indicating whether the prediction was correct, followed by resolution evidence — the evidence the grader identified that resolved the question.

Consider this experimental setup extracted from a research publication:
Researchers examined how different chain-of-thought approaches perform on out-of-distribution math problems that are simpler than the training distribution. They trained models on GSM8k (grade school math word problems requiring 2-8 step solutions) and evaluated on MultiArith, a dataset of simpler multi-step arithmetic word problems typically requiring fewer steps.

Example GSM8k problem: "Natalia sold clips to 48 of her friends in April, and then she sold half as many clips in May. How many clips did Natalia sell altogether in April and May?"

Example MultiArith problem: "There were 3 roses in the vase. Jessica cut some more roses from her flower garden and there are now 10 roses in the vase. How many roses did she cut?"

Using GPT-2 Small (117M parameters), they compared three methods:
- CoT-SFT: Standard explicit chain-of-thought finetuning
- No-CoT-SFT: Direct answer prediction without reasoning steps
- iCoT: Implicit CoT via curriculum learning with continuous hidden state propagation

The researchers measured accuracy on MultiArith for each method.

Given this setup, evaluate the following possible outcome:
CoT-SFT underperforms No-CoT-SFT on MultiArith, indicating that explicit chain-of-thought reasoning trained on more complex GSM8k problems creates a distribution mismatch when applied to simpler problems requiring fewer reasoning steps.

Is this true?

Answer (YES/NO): NO